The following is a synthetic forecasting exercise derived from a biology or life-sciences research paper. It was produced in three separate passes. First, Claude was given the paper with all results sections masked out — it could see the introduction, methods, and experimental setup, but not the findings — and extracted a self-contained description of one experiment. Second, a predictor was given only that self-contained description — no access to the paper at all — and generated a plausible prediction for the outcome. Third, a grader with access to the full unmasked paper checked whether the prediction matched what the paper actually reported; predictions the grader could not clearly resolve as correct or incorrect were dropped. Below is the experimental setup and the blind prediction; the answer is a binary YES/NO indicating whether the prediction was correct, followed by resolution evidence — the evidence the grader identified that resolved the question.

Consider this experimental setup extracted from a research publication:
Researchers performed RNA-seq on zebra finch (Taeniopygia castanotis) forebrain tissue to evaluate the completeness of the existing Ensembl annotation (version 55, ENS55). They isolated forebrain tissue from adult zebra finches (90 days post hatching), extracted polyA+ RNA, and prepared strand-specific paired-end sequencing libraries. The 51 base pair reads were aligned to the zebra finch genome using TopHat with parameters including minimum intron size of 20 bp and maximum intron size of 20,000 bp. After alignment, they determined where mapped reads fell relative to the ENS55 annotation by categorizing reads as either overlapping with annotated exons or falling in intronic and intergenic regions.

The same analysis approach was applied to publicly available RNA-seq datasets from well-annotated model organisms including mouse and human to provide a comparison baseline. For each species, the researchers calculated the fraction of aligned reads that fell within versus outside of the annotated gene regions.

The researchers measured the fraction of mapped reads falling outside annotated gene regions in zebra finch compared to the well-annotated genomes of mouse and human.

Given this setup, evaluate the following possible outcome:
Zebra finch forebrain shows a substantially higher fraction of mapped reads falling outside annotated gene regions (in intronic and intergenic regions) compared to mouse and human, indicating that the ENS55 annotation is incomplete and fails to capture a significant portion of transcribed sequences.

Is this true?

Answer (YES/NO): YES